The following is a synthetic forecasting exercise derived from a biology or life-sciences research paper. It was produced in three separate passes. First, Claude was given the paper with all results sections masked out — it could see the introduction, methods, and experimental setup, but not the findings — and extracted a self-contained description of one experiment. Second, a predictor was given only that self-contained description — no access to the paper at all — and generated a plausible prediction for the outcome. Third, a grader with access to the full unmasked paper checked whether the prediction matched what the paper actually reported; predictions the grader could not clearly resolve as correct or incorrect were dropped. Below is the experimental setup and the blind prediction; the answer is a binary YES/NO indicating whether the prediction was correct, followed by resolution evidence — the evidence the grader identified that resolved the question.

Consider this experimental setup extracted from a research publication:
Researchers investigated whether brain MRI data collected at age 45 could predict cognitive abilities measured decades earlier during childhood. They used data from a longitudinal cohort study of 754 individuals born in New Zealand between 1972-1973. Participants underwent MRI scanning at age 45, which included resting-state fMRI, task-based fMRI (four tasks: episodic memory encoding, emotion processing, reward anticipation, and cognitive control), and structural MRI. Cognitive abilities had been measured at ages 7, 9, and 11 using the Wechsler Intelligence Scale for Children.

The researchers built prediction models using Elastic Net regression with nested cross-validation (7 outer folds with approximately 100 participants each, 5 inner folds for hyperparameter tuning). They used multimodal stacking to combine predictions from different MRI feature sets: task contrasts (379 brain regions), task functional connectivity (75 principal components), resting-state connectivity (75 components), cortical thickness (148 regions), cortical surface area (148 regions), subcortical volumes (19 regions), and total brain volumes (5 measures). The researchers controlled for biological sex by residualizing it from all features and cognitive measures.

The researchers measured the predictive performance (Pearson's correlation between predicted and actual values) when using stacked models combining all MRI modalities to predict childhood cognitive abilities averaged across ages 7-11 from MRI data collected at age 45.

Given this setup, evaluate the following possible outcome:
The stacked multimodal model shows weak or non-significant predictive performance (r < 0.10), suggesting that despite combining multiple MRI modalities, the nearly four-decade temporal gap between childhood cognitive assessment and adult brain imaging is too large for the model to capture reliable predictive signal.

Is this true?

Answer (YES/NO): NO